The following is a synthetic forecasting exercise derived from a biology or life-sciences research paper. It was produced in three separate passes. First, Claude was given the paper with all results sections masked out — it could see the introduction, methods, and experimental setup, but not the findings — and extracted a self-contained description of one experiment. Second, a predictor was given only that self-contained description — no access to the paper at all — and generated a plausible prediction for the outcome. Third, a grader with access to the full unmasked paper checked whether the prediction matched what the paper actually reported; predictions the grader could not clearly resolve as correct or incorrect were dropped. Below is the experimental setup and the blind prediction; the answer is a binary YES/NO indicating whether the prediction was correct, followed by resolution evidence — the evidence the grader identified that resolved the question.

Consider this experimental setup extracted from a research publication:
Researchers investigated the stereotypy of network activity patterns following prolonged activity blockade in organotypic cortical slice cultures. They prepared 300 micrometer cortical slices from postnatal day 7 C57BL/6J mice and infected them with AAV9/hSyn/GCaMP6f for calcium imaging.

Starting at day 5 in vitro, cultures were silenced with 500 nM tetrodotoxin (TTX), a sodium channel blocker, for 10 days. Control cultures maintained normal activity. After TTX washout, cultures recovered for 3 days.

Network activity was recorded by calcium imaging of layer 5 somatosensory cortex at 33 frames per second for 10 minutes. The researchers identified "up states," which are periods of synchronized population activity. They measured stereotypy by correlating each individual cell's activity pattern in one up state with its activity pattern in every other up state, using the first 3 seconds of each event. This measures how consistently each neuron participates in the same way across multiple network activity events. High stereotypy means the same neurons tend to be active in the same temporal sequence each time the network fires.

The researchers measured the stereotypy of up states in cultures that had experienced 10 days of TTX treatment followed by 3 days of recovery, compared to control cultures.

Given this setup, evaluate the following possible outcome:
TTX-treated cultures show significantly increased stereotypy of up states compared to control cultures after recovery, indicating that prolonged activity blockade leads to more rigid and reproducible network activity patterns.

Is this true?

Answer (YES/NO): YES